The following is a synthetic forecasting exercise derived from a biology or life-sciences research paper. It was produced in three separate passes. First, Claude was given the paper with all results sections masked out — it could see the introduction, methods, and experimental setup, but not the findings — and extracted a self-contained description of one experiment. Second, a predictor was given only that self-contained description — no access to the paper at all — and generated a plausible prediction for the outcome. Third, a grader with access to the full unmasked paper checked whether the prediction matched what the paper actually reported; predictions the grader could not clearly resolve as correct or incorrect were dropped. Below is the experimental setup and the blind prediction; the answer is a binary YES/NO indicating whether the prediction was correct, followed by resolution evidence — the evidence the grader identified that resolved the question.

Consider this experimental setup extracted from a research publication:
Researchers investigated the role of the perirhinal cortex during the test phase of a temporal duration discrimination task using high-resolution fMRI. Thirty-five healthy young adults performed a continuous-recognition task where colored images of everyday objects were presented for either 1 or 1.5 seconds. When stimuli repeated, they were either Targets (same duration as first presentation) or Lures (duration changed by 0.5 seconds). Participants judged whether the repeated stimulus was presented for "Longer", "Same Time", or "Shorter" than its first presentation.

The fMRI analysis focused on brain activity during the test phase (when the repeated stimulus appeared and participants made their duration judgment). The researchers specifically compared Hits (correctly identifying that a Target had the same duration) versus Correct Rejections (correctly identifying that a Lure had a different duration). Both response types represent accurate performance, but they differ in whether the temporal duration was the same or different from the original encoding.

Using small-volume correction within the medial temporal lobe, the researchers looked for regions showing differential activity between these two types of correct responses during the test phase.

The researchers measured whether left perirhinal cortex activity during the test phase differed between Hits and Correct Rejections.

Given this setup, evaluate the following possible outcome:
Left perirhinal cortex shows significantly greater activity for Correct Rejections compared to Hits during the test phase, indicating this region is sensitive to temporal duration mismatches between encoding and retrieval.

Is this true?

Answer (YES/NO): NO